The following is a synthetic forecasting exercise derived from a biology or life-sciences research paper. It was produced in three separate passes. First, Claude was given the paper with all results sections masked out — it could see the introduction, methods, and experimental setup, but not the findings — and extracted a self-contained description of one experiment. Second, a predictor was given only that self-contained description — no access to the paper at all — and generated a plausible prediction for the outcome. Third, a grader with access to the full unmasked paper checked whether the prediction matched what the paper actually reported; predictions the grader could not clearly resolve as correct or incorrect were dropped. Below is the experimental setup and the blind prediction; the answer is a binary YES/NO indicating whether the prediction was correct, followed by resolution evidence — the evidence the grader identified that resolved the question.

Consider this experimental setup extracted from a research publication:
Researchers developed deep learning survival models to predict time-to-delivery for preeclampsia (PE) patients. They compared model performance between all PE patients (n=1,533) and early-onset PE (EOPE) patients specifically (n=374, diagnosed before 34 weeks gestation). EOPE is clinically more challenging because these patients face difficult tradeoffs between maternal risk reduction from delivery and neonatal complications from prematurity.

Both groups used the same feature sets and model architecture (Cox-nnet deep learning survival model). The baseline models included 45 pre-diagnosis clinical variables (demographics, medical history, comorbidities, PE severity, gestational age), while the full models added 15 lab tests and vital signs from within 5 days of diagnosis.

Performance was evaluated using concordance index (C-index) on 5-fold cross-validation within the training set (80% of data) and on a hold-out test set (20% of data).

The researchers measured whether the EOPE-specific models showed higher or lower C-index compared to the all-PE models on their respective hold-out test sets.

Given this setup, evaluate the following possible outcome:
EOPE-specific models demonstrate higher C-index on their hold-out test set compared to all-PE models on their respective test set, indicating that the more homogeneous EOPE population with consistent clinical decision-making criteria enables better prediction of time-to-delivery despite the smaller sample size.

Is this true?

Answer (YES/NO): NO